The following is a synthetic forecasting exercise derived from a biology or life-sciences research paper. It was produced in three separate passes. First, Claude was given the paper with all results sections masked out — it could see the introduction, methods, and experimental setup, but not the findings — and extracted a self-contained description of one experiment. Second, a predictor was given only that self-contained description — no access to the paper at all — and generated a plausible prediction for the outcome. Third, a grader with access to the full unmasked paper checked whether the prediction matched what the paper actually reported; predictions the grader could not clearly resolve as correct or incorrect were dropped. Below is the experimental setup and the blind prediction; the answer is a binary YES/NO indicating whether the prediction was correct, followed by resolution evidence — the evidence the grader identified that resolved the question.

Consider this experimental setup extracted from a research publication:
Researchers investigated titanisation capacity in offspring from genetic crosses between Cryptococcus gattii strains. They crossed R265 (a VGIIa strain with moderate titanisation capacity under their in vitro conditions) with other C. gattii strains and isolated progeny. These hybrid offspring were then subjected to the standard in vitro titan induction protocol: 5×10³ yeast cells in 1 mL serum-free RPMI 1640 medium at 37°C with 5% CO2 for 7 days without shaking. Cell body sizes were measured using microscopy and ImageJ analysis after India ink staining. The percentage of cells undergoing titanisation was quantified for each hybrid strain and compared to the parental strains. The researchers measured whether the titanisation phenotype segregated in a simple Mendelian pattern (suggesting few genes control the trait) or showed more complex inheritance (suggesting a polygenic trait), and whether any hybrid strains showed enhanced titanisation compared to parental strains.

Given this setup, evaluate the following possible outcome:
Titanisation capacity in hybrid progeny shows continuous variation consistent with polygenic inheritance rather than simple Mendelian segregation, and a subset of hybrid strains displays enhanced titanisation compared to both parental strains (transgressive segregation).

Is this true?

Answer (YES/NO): YES